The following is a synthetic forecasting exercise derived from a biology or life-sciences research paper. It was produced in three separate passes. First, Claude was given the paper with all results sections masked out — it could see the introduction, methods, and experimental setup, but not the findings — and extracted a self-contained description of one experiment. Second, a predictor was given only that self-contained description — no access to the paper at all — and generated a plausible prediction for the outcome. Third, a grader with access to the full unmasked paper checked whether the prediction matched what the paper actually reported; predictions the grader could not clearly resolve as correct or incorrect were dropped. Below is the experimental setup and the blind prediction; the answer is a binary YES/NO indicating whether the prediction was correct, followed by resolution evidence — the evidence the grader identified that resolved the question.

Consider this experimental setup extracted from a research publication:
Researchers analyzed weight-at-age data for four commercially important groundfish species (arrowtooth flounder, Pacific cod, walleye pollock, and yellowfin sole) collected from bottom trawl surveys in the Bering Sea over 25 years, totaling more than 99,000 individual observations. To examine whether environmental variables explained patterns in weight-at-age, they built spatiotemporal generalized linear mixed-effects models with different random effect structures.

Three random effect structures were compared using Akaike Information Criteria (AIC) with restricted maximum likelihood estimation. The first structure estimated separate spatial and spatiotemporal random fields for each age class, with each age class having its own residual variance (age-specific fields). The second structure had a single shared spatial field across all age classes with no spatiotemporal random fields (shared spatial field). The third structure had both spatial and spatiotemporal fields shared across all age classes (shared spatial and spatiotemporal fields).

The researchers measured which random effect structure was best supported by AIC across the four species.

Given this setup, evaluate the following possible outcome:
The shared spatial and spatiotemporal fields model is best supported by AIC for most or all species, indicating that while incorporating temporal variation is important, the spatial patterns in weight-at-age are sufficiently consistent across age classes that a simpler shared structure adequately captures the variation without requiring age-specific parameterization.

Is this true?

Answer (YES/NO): NO